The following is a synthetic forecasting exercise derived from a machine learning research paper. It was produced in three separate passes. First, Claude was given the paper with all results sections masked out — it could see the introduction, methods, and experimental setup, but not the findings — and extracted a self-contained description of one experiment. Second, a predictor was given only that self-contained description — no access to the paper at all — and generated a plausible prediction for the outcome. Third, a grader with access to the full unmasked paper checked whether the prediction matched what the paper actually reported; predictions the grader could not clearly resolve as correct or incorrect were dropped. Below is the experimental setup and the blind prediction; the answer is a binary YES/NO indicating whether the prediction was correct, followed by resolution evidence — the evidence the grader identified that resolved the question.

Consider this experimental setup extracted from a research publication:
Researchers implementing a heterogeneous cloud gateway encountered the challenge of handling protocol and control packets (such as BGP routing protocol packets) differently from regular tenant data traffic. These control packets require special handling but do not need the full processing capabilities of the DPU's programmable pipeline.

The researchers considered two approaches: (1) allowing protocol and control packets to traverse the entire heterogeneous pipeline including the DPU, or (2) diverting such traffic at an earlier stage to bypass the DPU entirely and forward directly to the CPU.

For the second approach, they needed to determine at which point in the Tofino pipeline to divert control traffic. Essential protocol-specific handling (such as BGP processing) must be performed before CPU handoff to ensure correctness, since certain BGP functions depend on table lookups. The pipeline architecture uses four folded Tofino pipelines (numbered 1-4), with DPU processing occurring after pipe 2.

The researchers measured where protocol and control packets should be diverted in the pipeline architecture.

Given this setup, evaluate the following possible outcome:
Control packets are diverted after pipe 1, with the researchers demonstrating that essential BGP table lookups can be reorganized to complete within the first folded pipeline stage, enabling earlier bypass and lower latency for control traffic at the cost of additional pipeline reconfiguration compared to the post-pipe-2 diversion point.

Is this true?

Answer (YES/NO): NO